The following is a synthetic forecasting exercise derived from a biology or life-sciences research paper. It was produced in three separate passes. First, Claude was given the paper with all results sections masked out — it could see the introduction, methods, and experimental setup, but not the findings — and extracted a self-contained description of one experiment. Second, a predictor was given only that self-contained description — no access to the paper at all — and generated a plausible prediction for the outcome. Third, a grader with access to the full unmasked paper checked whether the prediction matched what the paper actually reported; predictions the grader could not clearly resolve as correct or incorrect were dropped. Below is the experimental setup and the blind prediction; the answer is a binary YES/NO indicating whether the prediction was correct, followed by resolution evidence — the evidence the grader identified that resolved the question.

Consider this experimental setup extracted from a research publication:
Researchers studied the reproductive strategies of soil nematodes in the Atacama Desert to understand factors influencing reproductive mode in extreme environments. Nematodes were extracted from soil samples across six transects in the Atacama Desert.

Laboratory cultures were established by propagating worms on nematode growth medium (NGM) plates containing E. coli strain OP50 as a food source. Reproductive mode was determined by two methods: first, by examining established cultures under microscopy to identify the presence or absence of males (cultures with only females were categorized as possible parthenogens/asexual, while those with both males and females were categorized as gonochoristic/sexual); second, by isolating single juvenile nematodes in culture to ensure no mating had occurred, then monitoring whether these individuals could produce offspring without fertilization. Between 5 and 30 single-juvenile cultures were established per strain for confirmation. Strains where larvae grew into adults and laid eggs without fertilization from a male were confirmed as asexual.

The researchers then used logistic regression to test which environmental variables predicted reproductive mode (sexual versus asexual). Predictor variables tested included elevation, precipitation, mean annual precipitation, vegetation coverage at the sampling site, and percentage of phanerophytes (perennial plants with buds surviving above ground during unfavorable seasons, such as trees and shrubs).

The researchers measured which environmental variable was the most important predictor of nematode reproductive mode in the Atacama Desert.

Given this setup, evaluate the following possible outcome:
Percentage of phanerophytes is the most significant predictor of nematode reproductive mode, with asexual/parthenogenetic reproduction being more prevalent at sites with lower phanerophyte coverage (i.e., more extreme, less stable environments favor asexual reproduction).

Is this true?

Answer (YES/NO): NO